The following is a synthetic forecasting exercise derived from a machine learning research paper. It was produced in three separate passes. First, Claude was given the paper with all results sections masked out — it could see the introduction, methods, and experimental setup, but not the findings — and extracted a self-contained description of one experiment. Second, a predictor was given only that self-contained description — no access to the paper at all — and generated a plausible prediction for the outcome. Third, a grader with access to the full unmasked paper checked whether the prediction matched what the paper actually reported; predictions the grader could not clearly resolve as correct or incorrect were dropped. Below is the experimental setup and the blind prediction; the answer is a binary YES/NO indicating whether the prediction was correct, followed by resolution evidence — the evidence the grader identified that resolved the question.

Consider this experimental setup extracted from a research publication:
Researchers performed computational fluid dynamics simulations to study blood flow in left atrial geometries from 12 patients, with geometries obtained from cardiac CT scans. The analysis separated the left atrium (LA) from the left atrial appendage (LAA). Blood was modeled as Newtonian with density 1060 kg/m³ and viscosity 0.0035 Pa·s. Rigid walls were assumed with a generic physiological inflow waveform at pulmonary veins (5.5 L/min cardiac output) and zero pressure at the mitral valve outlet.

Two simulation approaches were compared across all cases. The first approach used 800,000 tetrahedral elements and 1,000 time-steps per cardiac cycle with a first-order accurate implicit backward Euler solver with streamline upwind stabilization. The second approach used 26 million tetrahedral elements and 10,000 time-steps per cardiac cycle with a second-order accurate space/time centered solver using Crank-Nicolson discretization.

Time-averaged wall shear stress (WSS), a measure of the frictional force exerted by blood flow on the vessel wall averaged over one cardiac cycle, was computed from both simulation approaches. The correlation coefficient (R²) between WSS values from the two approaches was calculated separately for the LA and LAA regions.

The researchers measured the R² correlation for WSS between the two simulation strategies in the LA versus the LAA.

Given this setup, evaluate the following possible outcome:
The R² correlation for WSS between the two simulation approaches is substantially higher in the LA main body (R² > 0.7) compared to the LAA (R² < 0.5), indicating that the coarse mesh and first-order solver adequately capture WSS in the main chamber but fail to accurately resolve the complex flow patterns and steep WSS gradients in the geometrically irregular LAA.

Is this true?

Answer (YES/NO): NO